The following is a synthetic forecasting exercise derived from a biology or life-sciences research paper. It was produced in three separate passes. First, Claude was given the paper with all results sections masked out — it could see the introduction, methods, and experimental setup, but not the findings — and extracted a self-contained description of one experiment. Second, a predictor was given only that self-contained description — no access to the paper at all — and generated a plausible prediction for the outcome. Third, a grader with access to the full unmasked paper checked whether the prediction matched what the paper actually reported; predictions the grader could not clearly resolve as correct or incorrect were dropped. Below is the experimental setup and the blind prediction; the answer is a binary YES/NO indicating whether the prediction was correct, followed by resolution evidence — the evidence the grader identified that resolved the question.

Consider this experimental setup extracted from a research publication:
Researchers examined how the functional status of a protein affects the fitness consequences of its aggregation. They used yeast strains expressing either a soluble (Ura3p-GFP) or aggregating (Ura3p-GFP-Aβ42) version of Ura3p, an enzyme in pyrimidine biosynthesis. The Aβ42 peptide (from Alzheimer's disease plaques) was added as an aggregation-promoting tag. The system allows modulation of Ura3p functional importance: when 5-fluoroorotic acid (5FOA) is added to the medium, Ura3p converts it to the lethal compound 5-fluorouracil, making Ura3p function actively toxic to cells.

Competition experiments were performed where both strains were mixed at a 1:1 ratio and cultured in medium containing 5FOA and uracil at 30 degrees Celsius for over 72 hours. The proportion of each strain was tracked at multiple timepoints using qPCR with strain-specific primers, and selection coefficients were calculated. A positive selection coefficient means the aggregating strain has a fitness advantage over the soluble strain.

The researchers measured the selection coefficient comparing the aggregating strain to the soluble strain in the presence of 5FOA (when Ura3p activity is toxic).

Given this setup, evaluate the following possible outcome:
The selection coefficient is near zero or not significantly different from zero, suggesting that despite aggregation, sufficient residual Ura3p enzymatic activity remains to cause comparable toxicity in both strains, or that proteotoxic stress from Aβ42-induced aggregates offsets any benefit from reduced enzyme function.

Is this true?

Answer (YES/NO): NO